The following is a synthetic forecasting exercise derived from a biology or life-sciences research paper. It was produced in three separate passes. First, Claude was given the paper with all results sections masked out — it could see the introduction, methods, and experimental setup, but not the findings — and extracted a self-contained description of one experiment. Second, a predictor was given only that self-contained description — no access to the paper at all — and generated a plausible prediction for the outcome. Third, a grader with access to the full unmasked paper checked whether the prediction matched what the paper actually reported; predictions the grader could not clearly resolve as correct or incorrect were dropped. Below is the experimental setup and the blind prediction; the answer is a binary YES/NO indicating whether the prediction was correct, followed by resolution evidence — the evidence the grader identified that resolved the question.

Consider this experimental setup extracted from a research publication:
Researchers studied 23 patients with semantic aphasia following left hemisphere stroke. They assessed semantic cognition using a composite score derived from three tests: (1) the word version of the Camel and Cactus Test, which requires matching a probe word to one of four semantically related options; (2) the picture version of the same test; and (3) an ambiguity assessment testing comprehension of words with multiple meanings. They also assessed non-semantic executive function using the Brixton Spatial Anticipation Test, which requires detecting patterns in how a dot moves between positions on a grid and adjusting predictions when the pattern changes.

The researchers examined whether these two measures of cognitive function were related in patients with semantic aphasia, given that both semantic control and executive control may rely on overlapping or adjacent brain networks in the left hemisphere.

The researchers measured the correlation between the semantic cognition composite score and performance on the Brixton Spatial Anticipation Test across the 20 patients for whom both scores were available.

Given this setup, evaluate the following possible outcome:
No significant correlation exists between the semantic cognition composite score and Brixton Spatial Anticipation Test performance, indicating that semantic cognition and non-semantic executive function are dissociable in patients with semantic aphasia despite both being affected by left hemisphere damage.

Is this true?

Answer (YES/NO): NO